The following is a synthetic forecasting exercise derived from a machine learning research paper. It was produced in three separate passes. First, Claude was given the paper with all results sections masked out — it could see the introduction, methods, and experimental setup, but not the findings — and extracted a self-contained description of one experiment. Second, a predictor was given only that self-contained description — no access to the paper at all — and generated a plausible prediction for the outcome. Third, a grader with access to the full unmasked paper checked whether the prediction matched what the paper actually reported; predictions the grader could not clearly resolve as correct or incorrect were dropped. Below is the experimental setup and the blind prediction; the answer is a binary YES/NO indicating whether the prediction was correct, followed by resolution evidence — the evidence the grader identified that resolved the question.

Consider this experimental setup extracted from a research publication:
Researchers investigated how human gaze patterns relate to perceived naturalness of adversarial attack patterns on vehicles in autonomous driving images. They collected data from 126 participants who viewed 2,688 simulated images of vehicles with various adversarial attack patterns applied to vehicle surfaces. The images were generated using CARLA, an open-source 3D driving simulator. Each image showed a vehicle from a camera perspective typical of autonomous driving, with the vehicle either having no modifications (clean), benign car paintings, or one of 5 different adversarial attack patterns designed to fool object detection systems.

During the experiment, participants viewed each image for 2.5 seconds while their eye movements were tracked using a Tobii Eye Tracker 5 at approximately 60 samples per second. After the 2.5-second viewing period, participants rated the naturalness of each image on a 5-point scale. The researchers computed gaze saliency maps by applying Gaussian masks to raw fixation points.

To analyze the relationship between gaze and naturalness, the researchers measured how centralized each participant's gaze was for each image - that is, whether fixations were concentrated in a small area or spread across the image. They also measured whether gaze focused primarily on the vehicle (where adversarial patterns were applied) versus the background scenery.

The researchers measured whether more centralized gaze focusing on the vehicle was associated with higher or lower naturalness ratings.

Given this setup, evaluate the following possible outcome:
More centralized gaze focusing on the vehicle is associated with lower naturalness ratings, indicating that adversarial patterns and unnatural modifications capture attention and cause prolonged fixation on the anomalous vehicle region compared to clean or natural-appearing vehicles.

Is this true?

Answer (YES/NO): YES